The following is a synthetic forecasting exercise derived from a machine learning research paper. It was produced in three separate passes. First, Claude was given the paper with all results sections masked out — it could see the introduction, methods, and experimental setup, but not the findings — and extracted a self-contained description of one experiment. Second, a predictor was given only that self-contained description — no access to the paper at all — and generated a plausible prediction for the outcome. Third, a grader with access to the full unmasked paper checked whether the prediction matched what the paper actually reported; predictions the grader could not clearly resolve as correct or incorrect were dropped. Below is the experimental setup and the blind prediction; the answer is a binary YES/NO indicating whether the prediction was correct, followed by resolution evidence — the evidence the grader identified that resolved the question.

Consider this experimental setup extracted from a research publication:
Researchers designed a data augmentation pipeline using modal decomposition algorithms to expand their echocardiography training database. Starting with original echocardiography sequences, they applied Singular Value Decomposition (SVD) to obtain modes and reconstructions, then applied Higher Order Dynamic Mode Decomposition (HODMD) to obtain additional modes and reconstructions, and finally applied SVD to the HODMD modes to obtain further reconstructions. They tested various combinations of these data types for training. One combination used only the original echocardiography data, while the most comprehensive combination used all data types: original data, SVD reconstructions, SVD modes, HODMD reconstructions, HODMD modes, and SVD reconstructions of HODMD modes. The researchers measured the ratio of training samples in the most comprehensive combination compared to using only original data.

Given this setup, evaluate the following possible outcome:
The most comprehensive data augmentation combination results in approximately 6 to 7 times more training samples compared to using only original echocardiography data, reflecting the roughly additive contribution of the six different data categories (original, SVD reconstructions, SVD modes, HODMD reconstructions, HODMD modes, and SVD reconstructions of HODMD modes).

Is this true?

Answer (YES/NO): NO